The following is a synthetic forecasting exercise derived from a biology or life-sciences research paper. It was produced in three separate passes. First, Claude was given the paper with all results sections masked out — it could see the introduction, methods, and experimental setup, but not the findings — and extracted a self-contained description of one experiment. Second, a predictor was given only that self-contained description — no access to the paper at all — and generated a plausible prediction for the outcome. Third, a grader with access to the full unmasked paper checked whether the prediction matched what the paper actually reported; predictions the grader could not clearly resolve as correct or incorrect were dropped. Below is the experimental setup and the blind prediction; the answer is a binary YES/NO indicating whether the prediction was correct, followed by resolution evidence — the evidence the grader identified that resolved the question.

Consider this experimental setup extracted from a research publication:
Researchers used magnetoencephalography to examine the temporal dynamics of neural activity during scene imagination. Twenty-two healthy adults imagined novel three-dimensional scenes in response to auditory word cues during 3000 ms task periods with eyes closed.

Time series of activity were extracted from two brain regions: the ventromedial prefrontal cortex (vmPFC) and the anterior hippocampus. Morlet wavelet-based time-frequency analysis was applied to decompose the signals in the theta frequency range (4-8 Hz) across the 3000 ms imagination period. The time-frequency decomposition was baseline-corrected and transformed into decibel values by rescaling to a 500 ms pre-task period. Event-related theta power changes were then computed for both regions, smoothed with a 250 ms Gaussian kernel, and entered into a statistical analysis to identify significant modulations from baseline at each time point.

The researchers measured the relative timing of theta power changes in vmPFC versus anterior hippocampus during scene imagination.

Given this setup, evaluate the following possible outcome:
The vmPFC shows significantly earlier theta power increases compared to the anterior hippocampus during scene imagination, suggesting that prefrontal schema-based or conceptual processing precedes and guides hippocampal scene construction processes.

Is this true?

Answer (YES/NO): NO